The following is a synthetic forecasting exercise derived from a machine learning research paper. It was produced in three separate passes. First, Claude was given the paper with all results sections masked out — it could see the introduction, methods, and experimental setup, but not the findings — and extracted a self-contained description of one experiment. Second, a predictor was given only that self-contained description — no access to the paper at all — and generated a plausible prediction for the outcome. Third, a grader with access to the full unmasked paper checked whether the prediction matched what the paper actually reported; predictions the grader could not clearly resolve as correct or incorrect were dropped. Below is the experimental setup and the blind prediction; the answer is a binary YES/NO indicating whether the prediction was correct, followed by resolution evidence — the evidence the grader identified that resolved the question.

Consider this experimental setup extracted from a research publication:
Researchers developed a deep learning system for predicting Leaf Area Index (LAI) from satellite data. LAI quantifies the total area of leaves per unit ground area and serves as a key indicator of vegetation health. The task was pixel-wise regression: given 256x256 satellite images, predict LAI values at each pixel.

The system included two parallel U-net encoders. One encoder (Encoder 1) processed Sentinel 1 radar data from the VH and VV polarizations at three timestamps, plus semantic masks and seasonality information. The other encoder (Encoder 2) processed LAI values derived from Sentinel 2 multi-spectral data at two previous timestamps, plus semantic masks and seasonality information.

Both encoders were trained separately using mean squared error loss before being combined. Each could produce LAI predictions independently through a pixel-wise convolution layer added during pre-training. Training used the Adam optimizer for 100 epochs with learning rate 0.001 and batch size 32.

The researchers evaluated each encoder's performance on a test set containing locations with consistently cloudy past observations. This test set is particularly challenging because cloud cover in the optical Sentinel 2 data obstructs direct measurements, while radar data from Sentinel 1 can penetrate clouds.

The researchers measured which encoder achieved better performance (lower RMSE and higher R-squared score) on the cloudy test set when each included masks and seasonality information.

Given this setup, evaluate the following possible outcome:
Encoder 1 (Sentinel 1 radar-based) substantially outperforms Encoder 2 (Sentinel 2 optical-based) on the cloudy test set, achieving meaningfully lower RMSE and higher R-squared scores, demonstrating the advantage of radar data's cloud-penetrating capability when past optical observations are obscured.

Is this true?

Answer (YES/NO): YES